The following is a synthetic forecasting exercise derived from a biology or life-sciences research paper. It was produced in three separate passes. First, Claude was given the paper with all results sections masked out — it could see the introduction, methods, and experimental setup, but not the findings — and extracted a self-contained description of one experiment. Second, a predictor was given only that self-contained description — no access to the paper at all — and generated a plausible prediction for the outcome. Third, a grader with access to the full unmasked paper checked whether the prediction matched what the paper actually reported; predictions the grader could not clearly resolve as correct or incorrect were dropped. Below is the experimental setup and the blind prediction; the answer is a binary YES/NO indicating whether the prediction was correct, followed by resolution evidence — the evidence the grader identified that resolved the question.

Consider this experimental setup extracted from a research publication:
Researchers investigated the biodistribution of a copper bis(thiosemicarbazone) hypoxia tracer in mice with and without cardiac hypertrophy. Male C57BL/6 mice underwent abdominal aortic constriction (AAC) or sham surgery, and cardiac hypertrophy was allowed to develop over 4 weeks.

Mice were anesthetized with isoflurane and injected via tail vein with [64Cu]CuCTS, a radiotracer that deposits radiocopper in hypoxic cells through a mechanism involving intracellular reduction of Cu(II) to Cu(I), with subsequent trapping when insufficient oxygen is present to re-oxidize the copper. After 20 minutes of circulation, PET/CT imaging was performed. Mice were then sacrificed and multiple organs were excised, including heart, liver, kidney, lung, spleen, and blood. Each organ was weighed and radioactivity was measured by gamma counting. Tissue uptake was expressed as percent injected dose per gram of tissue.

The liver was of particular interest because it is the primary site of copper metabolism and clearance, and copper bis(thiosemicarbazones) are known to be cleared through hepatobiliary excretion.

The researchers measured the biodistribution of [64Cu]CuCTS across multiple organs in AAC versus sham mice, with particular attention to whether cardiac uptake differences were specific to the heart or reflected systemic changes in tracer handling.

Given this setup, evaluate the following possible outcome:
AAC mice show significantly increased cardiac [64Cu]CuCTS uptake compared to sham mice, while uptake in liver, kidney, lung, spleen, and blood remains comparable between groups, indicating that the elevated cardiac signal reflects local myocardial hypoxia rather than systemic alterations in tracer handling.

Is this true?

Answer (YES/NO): YES